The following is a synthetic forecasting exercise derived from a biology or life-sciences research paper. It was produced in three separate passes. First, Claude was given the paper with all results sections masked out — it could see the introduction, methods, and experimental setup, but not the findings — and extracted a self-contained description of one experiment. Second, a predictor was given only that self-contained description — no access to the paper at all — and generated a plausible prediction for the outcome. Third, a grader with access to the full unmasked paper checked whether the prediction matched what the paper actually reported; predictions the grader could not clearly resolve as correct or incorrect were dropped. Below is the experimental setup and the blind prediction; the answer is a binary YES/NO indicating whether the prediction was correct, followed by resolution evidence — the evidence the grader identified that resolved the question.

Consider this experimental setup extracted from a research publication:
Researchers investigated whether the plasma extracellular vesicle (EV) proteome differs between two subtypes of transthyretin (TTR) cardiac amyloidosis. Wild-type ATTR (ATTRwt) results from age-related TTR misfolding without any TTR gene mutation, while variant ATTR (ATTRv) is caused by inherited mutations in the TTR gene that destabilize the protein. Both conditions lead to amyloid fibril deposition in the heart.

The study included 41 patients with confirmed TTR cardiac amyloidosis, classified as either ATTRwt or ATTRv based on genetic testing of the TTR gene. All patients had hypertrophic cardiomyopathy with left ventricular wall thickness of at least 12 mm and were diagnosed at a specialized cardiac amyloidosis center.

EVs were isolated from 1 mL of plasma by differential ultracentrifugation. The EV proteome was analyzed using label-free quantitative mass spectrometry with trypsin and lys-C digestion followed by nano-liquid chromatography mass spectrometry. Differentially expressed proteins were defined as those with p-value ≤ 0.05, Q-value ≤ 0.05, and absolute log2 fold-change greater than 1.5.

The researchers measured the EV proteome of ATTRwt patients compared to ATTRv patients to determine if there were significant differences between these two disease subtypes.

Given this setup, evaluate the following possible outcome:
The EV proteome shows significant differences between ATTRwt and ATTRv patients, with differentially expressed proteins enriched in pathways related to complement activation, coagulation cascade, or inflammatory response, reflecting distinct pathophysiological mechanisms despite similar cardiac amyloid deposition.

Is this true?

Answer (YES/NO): NO